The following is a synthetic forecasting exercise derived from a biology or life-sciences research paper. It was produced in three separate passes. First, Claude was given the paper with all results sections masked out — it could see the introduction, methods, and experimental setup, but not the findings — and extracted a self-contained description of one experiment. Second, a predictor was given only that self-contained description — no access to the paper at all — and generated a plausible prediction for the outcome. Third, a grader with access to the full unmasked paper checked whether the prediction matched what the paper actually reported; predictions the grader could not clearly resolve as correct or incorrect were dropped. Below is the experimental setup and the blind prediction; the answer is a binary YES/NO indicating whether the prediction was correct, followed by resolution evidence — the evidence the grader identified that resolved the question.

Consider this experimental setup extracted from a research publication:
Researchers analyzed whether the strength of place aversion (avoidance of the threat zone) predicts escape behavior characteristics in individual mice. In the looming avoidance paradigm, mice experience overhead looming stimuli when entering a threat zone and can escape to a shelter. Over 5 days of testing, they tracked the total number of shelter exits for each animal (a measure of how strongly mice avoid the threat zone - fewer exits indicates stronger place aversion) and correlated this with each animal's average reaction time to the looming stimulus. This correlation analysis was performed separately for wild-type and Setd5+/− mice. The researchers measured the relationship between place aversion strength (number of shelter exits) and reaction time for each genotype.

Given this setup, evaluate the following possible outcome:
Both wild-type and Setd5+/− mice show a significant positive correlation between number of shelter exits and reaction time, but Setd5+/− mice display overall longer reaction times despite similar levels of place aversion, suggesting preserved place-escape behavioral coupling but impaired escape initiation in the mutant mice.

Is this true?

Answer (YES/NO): NO